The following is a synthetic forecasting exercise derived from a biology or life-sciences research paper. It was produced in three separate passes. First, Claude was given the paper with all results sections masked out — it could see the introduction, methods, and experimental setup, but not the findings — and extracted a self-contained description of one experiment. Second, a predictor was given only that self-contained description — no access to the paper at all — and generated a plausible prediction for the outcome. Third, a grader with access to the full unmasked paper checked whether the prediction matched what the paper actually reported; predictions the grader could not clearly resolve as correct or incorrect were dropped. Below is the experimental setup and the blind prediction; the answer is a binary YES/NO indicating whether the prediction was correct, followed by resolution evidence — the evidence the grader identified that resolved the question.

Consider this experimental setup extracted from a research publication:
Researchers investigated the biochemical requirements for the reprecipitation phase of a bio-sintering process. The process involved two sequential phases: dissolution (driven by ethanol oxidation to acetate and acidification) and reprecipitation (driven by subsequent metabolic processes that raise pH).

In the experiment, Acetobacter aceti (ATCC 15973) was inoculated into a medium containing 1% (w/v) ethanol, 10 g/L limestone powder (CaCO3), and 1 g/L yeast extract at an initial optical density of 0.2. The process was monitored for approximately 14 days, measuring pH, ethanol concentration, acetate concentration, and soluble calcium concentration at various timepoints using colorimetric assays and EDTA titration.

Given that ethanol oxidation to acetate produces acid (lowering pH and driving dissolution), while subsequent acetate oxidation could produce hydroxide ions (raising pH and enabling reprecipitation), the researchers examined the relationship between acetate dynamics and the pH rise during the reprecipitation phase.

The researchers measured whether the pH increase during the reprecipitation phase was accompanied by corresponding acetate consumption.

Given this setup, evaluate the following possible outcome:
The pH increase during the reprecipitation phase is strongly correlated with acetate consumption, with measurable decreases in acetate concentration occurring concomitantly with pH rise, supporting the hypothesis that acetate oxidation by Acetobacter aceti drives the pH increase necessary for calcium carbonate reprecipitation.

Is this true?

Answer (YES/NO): YES